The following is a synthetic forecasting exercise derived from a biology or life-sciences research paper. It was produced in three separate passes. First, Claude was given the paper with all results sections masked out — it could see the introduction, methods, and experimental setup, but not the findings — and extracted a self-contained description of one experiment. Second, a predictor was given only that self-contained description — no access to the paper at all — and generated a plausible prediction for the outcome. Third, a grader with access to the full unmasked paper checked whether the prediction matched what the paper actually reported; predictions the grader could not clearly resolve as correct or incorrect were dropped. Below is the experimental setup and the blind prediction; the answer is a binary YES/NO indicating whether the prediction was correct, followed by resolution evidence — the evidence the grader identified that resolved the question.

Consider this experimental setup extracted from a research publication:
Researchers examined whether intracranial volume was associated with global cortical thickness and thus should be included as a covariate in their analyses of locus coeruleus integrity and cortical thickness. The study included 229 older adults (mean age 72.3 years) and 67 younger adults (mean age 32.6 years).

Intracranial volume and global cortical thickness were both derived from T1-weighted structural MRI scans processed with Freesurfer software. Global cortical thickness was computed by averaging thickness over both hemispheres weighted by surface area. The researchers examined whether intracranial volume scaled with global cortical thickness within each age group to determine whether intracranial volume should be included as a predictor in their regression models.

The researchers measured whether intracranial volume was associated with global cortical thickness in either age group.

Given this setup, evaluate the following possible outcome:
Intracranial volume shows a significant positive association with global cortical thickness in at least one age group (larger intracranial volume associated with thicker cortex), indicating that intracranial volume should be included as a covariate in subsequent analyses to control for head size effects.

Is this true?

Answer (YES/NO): NO